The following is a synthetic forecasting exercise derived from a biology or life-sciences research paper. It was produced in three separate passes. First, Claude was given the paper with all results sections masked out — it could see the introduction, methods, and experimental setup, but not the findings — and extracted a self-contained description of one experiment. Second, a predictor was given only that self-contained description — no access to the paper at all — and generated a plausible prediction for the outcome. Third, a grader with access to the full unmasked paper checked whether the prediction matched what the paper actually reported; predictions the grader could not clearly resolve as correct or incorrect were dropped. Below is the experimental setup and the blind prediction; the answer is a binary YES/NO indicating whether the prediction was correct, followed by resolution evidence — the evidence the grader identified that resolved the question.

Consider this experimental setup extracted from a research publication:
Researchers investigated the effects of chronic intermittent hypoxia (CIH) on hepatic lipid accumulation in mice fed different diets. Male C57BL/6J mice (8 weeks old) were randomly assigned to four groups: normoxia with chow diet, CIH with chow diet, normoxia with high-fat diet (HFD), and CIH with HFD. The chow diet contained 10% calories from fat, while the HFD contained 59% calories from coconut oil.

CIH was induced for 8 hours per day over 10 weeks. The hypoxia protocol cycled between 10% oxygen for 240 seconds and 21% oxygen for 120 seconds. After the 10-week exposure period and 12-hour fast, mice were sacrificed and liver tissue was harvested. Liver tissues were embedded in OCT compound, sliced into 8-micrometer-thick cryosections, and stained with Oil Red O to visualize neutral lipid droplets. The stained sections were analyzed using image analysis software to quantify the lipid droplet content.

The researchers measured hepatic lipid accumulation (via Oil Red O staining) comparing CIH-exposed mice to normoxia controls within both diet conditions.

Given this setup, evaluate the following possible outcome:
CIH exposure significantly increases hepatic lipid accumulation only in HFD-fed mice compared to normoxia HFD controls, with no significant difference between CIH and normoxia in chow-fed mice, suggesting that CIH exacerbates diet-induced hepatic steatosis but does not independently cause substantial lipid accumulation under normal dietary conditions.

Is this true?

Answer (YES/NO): NO